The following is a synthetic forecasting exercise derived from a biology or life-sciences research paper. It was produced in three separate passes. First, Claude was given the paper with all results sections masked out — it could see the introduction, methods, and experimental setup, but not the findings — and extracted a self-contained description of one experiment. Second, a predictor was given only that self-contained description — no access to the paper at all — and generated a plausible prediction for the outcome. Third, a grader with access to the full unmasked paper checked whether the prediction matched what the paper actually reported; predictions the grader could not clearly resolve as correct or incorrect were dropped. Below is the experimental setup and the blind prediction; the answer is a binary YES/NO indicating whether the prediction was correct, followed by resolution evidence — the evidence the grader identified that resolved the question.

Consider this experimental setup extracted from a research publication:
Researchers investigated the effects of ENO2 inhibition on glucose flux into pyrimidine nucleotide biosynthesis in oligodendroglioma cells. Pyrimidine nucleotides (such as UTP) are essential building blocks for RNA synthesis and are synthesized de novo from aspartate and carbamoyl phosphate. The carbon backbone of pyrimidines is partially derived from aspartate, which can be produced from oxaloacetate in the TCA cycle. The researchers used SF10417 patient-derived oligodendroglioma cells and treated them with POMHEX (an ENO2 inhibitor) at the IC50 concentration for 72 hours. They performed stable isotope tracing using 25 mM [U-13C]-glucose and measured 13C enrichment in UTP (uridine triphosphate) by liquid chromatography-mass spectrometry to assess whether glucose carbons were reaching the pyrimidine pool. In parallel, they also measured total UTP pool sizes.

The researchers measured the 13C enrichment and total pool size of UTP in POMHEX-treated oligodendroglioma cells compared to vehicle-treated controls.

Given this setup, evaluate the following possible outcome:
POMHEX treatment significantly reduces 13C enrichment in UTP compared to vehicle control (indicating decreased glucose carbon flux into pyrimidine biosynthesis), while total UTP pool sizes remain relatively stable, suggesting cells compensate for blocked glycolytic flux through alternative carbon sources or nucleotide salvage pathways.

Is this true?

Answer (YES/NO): NO